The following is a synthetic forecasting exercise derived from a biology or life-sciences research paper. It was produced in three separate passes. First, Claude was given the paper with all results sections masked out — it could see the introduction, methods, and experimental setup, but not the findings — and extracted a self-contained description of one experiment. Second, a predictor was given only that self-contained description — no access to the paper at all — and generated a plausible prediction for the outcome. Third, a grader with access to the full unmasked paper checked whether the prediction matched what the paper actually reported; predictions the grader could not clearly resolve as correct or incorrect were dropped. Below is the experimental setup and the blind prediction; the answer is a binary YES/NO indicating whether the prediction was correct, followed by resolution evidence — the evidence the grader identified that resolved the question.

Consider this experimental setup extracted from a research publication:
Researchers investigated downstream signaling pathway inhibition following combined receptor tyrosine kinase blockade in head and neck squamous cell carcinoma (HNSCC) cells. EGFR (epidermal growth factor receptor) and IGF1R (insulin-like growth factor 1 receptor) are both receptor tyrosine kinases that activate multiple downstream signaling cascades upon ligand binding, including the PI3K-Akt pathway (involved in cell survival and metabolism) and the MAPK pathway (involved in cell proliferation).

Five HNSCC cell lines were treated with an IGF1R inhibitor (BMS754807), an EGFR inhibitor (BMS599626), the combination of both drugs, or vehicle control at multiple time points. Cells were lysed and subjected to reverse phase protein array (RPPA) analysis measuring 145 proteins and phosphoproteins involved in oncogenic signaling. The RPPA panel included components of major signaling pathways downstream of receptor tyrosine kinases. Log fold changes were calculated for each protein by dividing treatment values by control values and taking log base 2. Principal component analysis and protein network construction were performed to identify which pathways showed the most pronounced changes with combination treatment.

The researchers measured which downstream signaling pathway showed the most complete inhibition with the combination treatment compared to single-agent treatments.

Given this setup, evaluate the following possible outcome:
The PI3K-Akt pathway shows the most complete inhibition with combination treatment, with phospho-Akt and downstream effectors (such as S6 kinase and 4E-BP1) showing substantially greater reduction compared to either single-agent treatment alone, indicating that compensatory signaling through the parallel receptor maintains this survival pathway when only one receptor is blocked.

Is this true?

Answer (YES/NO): YES